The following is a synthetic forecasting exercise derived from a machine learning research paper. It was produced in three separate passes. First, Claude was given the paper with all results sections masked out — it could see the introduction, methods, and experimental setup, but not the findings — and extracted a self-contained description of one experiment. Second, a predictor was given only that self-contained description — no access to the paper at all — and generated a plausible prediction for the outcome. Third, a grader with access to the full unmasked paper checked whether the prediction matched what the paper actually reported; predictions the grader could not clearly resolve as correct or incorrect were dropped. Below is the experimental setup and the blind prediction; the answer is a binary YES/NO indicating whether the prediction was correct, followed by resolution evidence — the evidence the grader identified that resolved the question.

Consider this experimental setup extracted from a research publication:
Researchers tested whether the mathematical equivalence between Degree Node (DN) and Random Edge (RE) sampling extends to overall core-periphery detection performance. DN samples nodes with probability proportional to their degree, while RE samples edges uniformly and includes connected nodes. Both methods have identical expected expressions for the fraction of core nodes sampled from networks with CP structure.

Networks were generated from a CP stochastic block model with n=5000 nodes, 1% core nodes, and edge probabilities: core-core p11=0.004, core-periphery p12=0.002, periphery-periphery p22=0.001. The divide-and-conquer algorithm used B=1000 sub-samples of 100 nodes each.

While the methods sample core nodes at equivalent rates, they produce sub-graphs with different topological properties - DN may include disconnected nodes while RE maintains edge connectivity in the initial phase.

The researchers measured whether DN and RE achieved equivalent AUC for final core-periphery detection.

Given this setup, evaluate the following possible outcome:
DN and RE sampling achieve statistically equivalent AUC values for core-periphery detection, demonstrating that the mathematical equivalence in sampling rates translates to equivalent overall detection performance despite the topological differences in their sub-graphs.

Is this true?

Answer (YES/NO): YES